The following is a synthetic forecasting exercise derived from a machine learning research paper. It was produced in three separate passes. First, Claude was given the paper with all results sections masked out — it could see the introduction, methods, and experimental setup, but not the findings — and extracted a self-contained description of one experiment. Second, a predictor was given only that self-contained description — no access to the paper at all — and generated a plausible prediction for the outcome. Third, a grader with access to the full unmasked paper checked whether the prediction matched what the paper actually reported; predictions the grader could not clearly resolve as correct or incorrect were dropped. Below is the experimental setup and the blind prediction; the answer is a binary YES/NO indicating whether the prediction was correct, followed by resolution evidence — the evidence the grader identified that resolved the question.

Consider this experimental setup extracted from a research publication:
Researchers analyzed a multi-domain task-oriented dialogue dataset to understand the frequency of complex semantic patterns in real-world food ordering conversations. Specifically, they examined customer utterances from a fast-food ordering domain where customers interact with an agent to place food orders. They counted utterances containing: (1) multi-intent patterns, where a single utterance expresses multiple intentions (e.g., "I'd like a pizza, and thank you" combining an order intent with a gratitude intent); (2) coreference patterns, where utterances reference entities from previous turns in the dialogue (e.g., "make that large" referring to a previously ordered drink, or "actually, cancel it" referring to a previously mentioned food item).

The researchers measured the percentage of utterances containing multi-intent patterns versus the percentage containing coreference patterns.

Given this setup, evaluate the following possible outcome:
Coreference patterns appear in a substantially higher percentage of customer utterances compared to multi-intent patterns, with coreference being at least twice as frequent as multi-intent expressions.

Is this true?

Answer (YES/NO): NO